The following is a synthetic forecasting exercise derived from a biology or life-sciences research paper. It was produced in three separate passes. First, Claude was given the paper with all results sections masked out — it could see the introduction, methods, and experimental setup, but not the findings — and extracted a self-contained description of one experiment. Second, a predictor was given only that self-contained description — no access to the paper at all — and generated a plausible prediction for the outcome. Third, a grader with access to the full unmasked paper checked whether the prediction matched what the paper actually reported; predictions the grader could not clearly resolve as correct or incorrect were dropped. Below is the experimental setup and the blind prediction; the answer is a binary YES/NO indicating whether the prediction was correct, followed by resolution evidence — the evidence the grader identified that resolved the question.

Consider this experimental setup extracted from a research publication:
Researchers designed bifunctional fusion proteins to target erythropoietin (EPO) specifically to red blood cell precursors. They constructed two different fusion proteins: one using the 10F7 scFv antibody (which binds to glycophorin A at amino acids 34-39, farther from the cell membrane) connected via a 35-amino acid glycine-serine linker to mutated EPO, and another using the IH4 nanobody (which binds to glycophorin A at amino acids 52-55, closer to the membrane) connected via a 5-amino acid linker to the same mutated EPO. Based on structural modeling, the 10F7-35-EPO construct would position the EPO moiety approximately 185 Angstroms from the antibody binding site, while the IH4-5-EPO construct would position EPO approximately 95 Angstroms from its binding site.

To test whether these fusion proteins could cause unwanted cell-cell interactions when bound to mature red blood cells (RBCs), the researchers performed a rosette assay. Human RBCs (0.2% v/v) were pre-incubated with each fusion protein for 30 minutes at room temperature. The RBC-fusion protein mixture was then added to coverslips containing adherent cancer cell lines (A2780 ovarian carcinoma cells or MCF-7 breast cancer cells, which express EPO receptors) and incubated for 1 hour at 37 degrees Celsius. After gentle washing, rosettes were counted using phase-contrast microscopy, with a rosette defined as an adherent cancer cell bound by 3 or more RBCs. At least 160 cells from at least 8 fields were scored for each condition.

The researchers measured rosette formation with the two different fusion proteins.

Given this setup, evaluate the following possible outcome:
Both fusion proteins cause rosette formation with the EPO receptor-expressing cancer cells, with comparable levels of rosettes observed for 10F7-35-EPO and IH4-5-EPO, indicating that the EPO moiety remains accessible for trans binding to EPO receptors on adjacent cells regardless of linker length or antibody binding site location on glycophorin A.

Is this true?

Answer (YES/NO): NO